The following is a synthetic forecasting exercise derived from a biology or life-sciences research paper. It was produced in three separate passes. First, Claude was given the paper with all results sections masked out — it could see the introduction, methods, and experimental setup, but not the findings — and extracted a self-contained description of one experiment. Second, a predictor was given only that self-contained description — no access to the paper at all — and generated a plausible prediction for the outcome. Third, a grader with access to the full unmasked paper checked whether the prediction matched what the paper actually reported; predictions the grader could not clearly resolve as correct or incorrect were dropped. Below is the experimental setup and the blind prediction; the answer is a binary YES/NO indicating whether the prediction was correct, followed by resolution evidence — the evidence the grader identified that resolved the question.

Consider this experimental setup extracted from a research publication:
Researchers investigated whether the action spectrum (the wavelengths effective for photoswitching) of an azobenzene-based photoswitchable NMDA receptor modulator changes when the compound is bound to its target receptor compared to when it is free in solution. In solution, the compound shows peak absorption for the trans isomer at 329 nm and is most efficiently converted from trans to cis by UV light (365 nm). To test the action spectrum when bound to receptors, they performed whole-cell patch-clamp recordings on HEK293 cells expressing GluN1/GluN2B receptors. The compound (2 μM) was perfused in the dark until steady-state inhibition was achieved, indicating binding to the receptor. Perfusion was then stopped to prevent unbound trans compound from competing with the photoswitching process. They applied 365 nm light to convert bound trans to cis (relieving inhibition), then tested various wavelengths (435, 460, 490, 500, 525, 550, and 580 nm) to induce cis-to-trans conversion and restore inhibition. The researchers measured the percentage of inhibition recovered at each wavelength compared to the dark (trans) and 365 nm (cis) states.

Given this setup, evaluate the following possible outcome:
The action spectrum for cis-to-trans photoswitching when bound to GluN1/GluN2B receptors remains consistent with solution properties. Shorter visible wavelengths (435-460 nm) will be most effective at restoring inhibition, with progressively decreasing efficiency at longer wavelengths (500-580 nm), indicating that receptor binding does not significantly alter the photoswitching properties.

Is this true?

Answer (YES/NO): NO